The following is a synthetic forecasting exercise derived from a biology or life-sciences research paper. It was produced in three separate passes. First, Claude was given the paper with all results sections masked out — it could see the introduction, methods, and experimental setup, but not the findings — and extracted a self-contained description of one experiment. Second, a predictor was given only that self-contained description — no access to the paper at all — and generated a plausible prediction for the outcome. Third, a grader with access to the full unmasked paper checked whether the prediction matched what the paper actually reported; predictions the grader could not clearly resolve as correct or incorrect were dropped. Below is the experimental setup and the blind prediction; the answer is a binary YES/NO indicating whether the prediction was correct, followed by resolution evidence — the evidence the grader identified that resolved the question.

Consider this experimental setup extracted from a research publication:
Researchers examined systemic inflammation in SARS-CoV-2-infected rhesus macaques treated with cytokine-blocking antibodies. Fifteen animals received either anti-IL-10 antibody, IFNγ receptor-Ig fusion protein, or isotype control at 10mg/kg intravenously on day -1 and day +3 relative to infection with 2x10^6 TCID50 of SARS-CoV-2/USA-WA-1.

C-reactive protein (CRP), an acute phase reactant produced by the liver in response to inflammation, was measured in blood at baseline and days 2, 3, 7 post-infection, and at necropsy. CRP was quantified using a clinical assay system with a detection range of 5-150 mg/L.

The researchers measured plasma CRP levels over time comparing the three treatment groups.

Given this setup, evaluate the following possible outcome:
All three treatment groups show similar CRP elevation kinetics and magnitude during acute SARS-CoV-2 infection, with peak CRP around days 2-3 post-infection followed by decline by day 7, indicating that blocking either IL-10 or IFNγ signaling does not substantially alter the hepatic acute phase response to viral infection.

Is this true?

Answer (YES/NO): NO